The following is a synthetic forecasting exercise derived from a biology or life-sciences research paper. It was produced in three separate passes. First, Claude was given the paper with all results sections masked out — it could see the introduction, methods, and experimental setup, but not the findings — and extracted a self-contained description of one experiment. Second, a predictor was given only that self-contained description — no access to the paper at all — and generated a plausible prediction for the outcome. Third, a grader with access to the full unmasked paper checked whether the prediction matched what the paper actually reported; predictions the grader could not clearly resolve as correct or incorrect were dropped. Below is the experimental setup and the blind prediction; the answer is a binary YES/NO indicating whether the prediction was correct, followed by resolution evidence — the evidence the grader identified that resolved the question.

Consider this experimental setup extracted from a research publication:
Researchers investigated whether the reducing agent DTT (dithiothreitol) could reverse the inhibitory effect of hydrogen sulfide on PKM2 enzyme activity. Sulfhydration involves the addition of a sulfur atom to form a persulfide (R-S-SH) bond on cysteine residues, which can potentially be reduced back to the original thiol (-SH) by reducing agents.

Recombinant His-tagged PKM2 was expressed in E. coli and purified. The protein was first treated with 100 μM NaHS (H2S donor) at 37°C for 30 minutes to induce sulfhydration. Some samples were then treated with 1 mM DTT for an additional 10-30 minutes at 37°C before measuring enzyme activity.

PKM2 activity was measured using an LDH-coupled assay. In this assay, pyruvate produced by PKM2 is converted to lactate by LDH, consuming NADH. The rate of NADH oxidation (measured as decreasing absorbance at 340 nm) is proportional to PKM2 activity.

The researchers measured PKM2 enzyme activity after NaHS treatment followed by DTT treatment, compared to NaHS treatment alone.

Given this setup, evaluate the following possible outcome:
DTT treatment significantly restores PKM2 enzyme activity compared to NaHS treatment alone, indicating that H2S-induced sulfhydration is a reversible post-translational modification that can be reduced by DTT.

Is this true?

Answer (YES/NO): YES